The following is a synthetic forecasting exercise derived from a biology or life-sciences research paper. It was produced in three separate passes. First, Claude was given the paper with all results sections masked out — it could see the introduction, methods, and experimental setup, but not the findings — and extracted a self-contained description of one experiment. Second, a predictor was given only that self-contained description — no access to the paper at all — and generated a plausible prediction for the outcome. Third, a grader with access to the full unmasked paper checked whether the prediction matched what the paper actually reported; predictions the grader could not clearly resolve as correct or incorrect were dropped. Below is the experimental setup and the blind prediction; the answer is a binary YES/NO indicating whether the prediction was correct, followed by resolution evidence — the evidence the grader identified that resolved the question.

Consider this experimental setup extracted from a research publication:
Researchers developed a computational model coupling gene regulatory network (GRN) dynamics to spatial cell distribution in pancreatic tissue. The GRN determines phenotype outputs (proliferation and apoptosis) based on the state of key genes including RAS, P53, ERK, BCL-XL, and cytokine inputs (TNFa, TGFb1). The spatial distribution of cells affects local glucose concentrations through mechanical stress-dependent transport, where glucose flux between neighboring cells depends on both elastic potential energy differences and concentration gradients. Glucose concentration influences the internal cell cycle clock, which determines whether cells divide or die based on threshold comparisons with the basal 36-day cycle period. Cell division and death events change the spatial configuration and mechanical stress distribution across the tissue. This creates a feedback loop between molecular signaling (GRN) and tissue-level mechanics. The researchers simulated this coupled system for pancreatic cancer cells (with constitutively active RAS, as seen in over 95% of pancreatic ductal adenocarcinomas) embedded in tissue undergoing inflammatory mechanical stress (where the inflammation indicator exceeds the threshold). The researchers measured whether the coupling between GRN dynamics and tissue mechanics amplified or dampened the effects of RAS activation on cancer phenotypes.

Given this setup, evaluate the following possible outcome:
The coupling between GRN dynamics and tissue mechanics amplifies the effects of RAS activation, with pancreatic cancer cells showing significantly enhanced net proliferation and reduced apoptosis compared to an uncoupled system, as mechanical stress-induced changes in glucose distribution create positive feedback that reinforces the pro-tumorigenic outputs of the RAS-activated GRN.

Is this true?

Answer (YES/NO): YES